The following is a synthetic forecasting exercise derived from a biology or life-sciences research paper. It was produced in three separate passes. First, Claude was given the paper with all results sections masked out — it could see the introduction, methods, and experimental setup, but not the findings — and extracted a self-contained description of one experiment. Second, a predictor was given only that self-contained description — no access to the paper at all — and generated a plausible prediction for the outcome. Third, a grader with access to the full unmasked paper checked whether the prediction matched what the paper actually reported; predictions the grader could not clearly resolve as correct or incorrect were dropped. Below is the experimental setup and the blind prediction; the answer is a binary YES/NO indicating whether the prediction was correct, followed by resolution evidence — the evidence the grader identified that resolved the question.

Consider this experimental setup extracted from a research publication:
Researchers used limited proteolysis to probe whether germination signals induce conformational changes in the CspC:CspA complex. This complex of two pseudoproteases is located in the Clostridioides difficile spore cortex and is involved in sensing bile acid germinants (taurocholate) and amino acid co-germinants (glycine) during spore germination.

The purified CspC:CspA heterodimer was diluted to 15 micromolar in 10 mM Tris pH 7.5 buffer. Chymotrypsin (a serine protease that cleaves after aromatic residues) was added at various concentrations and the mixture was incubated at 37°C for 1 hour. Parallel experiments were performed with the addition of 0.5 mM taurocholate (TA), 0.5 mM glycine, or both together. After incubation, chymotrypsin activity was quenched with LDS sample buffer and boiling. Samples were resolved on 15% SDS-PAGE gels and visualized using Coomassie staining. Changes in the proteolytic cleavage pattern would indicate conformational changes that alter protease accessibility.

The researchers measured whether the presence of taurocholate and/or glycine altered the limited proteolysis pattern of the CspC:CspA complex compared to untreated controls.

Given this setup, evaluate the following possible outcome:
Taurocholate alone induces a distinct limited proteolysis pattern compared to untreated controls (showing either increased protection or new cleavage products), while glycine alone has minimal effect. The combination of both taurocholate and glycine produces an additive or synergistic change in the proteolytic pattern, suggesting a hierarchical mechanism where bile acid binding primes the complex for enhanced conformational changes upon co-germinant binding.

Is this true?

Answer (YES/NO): NO